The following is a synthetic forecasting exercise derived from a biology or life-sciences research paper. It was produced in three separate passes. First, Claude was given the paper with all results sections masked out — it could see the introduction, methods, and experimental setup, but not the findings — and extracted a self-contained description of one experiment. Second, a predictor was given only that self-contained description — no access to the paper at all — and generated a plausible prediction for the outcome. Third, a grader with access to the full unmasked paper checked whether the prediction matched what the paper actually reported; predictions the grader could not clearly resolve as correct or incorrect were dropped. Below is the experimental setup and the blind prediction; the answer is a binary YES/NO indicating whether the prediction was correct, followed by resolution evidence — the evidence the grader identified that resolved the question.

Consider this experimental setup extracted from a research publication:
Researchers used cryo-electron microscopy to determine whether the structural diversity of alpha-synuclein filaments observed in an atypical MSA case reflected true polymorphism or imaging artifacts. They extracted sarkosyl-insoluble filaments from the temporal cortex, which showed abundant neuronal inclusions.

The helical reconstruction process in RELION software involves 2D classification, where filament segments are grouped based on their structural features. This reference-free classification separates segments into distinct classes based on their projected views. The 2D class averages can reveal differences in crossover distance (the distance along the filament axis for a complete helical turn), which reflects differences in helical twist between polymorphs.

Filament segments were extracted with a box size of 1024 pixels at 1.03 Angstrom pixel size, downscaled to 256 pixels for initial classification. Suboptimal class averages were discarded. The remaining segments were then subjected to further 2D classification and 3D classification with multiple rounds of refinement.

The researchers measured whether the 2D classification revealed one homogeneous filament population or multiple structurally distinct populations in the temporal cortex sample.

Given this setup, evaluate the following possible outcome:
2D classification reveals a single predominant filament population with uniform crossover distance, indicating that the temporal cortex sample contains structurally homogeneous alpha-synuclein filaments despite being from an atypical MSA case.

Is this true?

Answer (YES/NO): YES